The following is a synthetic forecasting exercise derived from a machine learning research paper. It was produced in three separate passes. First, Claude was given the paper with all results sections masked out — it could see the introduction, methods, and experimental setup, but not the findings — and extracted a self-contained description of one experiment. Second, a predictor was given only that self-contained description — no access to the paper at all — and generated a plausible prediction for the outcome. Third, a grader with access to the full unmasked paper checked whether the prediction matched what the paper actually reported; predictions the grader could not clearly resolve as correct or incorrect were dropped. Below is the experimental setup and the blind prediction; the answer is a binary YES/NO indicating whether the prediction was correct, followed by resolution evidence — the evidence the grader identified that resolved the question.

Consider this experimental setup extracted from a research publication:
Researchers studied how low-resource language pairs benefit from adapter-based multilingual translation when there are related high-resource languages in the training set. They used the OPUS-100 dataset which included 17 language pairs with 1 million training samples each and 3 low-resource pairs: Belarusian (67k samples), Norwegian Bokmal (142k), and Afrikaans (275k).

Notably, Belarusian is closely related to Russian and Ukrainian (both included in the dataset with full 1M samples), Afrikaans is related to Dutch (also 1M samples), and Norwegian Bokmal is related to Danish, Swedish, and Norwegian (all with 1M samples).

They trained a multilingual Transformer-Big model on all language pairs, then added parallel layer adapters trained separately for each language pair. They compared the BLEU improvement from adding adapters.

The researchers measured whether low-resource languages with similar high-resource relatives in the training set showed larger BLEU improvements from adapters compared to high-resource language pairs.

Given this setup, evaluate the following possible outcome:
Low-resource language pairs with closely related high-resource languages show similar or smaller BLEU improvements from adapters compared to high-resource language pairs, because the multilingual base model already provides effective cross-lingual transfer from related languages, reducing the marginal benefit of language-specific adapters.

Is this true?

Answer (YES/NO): NO